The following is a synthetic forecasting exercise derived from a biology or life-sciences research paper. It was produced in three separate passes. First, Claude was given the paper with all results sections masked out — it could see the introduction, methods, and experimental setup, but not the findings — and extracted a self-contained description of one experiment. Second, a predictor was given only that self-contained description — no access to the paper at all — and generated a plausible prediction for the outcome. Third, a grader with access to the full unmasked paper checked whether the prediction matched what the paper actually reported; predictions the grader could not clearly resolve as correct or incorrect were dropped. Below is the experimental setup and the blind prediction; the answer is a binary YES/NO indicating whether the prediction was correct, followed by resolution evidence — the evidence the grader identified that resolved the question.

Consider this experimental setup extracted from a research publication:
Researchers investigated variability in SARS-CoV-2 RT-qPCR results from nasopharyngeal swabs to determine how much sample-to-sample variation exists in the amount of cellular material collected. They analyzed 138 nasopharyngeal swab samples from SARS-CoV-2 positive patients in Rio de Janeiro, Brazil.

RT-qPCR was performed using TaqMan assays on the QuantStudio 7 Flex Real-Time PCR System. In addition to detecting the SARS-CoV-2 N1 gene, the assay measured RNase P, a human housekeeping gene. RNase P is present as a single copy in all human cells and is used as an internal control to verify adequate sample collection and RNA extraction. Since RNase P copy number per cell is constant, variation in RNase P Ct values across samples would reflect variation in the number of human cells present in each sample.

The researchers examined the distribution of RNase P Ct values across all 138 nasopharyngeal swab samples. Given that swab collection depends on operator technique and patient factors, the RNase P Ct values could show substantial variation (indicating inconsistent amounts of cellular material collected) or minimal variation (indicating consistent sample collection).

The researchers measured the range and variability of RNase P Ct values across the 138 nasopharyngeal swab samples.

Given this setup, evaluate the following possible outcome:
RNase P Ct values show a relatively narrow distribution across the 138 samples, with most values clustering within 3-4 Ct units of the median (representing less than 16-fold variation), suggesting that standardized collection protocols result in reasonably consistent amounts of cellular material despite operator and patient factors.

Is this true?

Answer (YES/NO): NO